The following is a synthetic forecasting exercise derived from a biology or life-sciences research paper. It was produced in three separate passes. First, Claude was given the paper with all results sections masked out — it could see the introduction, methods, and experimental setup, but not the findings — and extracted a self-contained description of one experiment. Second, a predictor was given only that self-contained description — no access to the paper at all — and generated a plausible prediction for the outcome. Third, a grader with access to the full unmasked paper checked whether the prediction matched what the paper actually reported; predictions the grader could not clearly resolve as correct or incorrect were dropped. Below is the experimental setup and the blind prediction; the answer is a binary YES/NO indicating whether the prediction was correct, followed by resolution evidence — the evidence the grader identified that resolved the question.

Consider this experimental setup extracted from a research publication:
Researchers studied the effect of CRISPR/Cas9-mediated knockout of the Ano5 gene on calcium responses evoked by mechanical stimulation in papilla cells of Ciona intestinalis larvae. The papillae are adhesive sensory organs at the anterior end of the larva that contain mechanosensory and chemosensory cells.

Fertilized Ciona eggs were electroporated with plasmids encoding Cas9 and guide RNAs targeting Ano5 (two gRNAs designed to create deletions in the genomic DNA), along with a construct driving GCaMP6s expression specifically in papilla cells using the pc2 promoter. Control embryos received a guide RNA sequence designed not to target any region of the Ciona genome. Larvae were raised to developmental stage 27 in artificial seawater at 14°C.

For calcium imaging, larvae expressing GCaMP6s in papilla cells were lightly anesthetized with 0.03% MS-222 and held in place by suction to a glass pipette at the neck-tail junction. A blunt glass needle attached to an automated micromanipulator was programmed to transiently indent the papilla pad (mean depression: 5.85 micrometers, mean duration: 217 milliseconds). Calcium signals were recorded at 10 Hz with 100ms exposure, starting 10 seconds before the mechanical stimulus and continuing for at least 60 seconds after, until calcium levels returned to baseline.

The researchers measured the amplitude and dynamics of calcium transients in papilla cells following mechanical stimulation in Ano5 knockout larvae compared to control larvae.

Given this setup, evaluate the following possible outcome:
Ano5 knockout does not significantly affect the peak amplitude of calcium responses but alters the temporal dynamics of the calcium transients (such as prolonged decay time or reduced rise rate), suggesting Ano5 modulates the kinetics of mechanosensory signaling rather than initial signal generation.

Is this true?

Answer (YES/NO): NO